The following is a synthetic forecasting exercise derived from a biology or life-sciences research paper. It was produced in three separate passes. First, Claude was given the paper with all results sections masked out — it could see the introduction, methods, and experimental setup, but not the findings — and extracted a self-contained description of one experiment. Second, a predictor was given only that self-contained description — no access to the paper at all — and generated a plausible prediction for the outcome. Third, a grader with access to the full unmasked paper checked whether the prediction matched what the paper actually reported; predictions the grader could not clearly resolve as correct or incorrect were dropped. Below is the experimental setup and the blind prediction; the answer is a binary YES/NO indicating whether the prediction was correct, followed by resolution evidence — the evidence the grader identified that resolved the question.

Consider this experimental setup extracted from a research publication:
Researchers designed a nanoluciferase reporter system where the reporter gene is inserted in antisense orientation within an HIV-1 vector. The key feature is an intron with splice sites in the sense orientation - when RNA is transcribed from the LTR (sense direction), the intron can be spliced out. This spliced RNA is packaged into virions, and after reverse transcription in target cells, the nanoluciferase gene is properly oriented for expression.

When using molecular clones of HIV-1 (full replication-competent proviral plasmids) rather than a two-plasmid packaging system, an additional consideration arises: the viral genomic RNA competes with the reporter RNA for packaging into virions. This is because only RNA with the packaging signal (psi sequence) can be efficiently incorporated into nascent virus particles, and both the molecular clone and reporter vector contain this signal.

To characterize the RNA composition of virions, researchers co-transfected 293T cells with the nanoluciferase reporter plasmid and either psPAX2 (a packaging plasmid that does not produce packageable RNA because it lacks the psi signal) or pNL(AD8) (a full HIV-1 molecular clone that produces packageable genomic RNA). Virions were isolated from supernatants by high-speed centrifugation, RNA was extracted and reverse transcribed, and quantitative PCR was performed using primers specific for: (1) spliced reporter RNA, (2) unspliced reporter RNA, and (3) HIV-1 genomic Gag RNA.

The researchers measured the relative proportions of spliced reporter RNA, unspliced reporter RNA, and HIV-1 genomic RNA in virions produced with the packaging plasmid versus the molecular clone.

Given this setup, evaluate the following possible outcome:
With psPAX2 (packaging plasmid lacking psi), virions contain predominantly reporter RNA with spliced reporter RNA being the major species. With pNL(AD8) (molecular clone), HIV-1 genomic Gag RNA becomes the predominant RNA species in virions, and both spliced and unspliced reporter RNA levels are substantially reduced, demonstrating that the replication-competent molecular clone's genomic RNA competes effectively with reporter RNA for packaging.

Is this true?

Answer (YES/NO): NO